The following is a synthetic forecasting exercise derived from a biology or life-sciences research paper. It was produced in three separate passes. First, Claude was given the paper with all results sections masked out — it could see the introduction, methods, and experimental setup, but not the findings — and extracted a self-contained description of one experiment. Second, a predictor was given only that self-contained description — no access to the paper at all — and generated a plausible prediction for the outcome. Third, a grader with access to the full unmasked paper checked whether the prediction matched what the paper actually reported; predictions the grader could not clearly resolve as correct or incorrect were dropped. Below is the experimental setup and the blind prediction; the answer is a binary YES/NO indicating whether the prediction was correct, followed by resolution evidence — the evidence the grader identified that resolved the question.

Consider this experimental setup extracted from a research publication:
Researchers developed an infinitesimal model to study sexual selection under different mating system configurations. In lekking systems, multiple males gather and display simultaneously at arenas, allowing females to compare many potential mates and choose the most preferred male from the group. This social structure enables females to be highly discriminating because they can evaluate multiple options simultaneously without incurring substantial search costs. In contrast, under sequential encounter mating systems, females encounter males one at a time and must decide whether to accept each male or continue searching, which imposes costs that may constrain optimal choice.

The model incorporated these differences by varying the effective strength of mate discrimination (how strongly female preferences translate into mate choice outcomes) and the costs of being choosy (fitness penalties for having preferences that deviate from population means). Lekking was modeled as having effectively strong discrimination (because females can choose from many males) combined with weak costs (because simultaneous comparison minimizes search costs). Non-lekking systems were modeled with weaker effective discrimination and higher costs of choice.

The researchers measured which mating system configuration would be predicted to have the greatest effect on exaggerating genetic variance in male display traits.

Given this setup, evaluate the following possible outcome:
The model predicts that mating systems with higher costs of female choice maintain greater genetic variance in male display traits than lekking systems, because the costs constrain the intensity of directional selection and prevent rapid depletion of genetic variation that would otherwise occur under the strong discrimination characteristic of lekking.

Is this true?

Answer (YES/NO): NO